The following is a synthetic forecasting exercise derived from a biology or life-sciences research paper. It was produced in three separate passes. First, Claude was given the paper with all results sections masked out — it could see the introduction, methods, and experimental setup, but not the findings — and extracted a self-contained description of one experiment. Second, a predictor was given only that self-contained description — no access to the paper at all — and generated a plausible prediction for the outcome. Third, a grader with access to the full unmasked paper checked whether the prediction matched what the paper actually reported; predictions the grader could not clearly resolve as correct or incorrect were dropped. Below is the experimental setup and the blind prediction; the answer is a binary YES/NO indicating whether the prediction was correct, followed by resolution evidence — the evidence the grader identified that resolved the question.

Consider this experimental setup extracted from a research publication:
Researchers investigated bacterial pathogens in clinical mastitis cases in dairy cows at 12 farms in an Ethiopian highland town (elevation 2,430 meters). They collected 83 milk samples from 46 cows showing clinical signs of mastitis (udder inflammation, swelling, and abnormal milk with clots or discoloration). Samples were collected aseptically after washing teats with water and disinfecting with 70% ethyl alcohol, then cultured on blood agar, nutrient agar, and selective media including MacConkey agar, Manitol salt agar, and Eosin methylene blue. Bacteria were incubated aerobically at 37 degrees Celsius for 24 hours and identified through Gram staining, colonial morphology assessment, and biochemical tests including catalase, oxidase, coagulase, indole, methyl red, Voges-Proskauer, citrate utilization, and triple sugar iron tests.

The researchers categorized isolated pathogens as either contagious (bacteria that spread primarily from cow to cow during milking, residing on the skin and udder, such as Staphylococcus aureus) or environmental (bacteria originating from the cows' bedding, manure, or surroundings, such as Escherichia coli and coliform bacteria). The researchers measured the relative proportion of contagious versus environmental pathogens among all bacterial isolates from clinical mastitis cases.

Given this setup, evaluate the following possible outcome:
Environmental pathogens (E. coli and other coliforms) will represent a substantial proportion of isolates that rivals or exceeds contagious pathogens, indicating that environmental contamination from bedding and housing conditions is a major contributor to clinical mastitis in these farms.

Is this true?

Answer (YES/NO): NO